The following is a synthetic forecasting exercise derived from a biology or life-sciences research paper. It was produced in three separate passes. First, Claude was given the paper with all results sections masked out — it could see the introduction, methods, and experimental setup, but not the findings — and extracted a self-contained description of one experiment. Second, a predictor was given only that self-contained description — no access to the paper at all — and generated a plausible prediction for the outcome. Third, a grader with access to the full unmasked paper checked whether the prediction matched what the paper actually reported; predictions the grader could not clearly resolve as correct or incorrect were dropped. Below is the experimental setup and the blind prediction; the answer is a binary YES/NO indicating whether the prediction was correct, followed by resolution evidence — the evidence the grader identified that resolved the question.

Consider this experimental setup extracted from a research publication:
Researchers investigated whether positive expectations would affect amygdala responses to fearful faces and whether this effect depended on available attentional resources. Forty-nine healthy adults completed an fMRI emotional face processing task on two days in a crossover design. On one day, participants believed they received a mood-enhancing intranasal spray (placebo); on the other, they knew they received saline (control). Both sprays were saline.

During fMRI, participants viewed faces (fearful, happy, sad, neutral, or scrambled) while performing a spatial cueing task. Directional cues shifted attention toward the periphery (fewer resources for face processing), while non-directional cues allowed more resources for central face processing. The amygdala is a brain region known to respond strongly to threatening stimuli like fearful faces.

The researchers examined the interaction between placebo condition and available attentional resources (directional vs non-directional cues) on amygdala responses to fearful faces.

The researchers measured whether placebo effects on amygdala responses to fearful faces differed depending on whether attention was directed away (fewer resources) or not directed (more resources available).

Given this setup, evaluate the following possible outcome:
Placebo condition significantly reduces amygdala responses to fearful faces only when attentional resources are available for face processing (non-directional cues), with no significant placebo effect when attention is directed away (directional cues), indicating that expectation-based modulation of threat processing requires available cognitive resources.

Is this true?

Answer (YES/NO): NO